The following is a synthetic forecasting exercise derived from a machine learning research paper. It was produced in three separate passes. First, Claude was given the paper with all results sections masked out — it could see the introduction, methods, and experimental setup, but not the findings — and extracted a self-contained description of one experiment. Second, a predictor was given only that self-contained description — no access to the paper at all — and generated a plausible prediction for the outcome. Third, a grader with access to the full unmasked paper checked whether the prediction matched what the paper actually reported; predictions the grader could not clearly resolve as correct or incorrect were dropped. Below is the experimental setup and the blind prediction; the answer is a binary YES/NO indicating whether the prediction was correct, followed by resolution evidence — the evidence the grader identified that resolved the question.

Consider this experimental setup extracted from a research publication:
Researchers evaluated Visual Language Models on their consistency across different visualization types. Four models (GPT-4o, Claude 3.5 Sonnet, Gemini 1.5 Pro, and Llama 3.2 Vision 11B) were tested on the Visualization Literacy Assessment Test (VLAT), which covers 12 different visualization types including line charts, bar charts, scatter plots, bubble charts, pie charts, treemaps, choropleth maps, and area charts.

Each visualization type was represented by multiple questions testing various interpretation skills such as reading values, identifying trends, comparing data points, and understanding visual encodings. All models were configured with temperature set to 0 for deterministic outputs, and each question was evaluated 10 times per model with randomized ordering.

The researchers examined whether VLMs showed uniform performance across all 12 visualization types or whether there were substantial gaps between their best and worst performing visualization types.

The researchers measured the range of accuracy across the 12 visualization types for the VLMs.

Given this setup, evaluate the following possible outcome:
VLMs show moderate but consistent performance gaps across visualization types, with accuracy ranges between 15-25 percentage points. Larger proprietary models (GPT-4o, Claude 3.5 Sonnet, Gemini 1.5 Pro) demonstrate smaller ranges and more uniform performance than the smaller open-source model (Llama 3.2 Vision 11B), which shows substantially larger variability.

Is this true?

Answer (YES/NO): NO